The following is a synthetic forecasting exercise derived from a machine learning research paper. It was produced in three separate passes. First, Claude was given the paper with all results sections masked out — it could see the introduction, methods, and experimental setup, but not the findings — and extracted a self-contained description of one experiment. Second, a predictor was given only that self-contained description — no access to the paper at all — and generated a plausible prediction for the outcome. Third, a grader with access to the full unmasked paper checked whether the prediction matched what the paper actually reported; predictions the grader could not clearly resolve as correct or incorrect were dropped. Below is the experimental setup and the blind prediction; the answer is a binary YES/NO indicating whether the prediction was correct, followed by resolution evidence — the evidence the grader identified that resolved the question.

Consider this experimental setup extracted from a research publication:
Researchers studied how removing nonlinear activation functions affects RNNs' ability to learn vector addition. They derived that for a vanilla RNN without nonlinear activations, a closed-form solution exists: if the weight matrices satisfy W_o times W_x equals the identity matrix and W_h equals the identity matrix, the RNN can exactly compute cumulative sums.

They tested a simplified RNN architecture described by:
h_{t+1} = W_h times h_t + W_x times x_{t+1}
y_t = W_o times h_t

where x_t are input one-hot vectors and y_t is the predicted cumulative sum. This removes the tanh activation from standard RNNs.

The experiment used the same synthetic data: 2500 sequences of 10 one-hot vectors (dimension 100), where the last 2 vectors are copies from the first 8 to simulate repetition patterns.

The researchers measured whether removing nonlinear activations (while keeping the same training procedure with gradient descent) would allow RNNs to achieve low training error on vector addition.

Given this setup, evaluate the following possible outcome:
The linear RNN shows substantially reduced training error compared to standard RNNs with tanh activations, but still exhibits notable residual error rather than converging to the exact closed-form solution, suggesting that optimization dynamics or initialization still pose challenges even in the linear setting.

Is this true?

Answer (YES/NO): NO